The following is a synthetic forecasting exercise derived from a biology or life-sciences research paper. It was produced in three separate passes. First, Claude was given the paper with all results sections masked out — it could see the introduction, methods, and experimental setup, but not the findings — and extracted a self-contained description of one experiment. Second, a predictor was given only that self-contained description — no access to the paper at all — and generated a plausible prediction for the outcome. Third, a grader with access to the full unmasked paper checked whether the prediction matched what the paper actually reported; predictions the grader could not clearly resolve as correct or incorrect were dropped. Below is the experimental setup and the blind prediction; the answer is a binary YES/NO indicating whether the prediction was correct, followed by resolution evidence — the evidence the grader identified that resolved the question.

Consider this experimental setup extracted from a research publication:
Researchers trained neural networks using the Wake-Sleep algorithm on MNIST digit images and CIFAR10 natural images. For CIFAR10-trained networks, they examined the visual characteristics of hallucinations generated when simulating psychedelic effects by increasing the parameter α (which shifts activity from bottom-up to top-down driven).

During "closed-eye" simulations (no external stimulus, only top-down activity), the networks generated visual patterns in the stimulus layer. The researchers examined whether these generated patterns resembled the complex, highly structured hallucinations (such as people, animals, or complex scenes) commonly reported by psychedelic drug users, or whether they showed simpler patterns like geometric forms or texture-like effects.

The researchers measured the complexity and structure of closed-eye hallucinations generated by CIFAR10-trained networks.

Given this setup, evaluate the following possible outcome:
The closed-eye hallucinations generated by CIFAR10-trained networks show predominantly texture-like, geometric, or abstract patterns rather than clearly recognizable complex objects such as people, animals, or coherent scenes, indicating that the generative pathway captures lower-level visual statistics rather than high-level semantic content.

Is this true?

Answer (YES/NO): YES